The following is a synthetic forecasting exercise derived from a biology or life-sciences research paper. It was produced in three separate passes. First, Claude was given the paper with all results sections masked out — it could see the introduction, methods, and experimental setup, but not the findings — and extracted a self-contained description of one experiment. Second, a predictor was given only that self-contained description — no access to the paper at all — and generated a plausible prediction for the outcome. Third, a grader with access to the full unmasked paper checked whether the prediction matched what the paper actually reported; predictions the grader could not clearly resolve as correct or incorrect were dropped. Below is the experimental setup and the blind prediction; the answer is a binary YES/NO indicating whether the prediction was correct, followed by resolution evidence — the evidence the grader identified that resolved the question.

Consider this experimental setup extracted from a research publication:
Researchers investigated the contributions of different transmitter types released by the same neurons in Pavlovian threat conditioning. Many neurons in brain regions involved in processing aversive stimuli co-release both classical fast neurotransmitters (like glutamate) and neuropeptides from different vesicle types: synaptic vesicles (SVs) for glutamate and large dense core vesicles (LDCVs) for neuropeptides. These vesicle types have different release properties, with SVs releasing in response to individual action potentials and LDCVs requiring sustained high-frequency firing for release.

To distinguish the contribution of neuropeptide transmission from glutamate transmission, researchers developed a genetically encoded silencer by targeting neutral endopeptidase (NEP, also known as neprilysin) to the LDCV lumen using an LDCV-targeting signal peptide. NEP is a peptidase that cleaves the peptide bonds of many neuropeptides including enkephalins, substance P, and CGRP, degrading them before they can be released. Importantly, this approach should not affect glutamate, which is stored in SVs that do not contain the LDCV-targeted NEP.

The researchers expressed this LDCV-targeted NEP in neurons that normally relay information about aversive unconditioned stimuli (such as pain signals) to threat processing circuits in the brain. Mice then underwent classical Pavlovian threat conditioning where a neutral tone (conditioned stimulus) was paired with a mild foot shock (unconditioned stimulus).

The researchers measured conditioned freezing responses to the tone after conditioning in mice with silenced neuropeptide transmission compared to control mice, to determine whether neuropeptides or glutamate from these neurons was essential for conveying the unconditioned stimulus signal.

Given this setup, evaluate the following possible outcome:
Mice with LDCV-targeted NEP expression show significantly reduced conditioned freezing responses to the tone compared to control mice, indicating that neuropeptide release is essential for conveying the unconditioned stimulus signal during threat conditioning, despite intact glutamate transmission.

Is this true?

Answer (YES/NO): YES